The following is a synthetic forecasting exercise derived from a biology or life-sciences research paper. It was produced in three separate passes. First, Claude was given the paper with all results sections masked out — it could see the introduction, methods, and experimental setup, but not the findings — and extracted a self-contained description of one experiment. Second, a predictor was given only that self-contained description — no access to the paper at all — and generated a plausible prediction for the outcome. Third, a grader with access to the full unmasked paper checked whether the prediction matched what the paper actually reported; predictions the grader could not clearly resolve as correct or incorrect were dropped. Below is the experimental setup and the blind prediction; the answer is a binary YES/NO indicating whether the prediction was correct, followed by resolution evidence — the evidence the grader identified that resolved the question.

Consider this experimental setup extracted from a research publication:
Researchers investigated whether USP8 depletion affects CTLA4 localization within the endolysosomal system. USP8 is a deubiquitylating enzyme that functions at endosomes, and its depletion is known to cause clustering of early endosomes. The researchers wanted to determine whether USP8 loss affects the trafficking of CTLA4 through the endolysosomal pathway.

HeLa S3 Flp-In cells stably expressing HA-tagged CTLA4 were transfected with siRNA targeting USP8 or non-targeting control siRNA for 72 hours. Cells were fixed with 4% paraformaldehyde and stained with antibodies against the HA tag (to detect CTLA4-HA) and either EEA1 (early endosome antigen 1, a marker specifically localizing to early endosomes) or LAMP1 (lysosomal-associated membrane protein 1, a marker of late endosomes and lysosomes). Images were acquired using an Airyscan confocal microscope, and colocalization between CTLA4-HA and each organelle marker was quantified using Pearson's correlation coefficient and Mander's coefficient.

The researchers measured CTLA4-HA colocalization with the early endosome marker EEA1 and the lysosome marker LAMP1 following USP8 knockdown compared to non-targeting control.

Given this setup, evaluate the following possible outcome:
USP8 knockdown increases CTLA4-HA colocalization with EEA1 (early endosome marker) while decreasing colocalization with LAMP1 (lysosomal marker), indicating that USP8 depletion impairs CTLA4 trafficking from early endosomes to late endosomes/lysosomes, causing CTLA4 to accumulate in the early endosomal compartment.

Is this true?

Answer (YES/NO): NO